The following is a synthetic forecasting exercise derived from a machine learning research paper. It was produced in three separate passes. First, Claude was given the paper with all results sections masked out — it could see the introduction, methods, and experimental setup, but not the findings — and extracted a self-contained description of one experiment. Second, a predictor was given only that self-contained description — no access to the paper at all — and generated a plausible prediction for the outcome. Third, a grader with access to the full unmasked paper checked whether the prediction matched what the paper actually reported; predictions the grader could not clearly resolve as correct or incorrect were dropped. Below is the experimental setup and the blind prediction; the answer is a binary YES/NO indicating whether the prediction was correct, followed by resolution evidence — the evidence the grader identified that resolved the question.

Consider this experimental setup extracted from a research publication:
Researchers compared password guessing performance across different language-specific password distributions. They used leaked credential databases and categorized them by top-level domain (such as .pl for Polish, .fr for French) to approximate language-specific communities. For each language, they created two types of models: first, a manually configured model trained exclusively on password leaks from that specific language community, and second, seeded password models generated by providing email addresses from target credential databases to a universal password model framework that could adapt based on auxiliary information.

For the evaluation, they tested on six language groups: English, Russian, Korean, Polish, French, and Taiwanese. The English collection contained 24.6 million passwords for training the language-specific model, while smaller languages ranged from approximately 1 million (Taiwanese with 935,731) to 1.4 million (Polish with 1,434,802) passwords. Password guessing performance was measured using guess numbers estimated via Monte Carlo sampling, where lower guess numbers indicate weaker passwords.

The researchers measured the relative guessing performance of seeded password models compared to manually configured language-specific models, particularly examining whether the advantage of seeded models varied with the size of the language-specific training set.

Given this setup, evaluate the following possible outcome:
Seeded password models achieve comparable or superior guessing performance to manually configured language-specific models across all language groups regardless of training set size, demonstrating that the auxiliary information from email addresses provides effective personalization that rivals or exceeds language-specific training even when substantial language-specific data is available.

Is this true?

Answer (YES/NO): NO